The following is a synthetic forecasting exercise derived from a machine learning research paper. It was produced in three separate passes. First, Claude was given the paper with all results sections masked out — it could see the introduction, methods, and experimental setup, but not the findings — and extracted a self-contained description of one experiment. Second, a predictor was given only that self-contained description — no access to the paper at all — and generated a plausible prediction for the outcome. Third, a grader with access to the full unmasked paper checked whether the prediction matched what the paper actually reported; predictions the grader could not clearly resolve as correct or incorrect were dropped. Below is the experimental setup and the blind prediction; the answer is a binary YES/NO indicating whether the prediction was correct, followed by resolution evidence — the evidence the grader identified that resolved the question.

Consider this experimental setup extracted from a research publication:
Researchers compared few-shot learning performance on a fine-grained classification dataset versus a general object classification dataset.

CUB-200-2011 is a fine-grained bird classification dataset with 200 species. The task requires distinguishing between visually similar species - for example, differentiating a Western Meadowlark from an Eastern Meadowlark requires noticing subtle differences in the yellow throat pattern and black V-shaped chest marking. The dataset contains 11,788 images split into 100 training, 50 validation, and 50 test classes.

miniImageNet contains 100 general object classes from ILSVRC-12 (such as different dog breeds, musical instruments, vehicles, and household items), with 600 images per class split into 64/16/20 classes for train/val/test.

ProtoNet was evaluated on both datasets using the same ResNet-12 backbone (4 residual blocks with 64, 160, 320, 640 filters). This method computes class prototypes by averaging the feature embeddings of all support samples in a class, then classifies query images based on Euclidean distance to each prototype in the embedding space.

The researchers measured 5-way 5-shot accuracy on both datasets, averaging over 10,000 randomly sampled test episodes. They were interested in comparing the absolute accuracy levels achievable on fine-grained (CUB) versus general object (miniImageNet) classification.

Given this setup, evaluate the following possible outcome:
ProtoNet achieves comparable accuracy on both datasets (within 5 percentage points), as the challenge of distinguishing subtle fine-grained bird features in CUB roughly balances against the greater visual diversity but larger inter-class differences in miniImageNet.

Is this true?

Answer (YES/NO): NO